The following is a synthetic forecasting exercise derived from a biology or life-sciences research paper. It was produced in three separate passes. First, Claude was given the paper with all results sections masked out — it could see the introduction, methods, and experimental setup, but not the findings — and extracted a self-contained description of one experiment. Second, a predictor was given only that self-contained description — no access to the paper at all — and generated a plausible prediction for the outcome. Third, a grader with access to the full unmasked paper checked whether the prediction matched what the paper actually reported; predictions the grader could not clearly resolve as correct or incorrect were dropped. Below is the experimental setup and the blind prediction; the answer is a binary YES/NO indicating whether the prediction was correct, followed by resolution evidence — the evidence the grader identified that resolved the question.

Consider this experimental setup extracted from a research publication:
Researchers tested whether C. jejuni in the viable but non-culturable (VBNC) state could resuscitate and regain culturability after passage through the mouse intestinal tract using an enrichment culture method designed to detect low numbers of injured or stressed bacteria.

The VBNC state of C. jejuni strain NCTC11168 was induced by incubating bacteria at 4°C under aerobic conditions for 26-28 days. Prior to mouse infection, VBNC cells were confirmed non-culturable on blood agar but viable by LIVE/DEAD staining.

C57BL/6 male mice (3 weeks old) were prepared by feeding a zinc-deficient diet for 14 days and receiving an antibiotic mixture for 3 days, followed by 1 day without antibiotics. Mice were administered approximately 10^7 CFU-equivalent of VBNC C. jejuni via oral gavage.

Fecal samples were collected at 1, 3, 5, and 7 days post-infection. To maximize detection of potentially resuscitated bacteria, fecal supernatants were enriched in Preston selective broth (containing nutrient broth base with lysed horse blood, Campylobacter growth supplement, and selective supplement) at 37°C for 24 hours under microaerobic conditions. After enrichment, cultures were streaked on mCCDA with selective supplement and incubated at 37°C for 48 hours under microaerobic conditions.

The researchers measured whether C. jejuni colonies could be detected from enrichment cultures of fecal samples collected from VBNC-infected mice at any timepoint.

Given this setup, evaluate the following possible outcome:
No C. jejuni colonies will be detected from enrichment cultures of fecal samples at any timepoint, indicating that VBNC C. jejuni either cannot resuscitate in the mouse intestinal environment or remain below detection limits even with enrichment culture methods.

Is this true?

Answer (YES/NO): YES